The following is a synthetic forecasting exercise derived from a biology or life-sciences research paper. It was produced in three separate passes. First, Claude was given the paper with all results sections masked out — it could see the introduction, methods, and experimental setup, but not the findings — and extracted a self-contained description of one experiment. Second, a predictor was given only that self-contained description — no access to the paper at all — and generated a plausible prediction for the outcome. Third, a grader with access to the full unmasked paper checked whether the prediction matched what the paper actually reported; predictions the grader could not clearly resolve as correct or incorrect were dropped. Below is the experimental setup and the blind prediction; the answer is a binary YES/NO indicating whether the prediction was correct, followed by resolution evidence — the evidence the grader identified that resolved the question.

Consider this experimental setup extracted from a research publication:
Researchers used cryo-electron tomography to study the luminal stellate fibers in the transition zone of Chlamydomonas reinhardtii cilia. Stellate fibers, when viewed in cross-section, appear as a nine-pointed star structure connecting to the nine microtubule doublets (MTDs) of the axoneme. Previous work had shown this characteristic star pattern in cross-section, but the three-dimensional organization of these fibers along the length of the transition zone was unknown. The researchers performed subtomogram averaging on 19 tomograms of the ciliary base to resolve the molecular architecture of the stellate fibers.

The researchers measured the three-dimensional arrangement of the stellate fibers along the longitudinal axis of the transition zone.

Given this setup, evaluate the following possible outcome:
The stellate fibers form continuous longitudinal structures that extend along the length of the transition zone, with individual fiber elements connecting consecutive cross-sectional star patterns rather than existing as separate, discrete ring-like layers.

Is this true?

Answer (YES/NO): NO